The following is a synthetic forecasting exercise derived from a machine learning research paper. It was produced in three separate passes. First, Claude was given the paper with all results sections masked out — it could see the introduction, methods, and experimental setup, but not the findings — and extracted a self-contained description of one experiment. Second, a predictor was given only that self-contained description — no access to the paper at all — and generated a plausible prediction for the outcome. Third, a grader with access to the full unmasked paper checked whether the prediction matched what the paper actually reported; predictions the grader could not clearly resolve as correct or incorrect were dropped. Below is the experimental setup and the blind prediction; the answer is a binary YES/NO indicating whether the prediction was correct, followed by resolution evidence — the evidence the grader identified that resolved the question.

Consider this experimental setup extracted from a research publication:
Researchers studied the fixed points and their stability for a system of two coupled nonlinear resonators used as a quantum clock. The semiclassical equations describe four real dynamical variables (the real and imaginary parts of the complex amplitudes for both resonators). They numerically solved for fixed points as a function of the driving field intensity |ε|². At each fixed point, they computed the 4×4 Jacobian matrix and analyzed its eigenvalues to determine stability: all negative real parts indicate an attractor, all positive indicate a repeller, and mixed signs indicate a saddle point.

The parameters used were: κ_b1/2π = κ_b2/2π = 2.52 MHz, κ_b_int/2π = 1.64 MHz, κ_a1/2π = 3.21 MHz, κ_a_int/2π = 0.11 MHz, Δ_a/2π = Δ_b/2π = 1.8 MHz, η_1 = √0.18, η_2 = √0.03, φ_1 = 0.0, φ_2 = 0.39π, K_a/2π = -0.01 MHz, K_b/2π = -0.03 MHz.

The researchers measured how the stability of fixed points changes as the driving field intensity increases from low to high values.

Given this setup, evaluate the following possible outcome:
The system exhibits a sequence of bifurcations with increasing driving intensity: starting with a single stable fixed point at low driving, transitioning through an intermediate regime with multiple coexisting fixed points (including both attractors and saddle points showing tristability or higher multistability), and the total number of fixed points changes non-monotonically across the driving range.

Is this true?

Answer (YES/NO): NO